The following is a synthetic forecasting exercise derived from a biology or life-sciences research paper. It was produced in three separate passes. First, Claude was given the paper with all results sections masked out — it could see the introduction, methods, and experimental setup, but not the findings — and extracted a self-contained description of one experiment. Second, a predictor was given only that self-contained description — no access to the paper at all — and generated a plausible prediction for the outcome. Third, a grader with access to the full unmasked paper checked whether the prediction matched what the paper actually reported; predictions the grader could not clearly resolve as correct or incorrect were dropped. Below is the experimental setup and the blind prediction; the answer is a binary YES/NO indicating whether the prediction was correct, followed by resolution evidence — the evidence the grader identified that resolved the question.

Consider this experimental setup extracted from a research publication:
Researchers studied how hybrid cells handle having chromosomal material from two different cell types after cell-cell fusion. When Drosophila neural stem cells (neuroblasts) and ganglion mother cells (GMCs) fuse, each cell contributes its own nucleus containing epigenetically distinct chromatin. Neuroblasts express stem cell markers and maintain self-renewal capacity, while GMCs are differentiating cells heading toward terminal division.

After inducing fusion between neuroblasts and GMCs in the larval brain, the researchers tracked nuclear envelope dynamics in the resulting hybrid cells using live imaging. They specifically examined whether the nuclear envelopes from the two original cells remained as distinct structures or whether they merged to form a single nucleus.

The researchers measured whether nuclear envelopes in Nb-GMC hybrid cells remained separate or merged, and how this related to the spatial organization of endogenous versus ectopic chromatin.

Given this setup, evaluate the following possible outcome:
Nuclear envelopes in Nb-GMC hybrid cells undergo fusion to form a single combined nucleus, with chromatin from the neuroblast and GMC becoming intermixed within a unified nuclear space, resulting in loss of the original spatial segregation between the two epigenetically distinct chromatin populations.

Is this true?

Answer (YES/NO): YES